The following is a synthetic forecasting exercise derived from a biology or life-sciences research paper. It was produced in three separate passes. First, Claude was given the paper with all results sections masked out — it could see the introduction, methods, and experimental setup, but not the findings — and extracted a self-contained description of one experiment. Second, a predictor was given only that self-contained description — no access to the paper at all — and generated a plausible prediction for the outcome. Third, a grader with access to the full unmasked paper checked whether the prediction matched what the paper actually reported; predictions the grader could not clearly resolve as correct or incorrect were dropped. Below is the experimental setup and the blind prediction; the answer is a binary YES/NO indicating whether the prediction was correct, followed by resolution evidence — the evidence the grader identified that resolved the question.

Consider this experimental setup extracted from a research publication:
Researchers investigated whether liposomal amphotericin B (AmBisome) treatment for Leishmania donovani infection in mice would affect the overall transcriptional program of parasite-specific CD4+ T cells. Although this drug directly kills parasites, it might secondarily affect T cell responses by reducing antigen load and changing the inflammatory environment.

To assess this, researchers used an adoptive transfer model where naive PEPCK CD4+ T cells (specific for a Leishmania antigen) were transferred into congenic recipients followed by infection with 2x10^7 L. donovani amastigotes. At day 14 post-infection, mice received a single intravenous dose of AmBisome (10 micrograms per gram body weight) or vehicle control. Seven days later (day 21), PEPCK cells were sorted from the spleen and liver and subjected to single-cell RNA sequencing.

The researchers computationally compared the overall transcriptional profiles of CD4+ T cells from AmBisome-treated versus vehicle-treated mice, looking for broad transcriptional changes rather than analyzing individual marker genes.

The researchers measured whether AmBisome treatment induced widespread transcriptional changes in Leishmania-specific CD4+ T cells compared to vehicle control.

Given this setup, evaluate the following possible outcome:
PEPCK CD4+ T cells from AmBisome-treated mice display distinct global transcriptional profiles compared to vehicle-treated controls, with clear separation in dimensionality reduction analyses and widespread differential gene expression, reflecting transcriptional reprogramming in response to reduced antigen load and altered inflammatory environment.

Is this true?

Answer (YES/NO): YES